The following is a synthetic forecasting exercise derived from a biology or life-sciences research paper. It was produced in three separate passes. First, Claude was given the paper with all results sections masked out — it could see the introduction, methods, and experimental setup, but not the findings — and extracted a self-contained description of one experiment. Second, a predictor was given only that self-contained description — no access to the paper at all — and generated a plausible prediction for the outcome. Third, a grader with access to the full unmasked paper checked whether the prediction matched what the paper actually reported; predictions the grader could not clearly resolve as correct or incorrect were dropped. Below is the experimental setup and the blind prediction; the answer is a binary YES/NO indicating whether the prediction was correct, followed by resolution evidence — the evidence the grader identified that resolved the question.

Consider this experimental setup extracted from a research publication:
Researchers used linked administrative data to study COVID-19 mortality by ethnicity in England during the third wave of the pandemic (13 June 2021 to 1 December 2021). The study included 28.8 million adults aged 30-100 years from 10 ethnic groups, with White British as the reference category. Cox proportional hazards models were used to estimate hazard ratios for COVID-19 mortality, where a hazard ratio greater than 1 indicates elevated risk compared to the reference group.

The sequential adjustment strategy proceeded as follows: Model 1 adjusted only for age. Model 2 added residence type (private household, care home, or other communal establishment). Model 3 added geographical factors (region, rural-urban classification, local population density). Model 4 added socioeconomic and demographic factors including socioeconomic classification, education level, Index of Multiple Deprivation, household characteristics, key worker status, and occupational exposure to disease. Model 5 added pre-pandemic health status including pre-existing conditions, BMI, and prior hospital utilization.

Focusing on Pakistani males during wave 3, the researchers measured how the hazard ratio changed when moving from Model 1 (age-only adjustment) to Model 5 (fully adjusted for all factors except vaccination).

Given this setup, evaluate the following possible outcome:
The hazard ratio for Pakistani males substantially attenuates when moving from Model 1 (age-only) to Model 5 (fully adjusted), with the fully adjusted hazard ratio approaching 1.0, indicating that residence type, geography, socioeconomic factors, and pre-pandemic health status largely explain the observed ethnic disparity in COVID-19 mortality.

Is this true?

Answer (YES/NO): NO